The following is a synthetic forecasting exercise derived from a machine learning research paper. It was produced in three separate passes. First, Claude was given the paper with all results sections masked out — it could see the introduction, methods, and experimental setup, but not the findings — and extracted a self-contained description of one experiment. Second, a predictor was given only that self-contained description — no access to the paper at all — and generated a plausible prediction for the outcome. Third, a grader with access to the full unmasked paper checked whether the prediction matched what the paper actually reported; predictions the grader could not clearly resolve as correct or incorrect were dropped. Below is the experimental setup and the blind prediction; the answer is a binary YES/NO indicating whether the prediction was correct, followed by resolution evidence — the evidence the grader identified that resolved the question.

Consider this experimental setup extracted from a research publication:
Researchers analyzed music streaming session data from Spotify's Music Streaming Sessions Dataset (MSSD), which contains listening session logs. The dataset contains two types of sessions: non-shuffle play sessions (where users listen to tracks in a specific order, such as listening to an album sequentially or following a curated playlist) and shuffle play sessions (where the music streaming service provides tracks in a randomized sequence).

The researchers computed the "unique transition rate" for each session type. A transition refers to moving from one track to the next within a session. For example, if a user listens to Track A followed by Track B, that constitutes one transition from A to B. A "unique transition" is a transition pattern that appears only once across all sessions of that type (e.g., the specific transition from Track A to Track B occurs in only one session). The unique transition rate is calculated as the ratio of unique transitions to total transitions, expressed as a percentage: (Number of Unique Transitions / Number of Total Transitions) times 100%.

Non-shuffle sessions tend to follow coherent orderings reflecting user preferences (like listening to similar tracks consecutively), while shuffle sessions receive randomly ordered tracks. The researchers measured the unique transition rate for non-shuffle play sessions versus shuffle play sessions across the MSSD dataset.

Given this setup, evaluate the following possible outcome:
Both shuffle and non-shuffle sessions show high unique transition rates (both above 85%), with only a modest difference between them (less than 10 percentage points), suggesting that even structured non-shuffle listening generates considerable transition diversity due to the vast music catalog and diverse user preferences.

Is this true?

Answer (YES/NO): NO